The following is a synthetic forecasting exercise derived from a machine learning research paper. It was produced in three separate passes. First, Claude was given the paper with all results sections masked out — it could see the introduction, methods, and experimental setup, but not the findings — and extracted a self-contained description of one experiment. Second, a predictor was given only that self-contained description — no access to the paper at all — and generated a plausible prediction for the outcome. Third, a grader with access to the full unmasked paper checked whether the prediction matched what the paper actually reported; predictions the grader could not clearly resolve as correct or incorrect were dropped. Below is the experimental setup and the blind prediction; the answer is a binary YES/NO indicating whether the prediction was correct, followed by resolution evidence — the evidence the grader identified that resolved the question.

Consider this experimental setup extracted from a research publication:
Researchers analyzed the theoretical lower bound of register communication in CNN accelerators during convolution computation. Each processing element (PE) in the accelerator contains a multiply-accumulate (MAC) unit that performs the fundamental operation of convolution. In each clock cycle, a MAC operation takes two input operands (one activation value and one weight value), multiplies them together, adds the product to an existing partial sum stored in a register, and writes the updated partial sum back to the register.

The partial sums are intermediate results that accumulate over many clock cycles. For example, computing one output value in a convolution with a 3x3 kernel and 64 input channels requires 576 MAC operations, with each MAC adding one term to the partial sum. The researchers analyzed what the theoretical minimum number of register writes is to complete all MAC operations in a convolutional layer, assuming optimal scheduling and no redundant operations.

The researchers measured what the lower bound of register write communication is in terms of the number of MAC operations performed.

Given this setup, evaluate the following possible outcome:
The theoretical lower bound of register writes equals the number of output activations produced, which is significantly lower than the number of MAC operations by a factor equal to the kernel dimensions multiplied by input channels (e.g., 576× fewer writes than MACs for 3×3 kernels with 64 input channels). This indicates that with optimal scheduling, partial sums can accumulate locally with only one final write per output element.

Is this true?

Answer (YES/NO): NO